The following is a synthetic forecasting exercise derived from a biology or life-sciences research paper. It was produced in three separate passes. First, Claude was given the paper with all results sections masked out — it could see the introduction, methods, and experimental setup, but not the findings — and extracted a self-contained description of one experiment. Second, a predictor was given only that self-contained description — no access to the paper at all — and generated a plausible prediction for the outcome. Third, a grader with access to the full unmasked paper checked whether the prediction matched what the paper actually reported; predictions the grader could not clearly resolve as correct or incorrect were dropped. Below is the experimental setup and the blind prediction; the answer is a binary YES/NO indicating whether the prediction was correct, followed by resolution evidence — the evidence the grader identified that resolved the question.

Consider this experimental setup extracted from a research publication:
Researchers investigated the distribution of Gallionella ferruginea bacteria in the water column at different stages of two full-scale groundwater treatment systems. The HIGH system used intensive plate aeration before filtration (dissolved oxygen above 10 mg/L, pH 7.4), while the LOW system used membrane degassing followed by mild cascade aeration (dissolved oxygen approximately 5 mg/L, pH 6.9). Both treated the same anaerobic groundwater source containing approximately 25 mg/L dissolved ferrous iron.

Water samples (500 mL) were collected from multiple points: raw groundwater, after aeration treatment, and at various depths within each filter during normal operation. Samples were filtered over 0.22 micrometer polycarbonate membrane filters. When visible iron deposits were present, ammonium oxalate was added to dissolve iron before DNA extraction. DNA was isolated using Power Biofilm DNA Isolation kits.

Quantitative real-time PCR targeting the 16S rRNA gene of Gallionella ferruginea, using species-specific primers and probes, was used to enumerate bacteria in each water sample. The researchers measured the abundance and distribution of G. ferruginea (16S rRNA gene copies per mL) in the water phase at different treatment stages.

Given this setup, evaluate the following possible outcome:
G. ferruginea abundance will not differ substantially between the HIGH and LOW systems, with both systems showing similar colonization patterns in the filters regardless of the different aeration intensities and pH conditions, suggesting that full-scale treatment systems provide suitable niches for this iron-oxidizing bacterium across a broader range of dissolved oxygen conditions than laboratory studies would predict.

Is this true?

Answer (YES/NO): NO